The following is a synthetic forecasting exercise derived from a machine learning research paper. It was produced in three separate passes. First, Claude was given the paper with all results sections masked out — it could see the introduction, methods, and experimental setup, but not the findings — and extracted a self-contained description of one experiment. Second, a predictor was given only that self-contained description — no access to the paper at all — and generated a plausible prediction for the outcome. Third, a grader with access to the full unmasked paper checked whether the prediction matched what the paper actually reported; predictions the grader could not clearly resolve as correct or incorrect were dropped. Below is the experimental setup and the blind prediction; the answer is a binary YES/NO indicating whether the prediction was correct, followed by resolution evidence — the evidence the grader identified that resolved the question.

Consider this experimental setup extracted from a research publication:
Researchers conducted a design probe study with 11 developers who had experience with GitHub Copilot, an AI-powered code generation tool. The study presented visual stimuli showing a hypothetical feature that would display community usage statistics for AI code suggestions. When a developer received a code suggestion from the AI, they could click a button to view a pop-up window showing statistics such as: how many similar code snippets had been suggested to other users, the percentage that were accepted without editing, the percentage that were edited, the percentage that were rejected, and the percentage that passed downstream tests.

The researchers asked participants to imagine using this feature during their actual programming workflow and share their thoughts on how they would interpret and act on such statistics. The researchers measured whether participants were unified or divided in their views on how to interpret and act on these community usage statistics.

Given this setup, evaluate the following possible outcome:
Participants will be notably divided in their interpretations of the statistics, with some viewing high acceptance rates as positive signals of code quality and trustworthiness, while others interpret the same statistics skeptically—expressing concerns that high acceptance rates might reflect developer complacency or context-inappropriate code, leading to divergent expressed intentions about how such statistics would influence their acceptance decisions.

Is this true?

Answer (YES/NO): YES